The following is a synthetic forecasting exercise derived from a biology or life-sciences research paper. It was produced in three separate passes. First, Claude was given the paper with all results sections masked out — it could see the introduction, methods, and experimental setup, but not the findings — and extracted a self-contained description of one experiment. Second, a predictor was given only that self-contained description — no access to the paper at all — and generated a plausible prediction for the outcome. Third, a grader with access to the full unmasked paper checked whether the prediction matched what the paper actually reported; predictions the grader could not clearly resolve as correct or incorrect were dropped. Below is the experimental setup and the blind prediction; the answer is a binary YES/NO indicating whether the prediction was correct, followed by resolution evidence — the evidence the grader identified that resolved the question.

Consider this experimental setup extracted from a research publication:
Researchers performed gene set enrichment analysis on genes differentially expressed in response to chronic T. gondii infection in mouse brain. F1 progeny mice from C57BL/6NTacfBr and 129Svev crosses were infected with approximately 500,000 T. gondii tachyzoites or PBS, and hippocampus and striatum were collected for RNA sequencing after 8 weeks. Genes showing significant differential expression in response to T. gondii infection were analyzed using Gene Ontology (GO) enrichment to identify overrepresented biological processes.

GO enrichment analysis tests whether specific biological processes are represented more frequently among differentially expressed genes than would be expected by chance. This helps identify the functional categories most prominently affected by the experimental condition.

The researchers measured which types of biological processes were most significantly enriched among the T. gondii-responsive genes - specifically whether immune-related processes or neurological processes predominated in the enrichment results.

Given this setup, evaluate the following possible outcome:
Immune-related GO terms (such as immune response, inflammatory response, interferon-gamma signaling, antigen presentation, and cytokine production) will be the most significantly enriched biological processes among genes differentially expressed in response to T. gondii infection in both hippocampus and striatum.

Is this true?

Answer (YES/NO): YES